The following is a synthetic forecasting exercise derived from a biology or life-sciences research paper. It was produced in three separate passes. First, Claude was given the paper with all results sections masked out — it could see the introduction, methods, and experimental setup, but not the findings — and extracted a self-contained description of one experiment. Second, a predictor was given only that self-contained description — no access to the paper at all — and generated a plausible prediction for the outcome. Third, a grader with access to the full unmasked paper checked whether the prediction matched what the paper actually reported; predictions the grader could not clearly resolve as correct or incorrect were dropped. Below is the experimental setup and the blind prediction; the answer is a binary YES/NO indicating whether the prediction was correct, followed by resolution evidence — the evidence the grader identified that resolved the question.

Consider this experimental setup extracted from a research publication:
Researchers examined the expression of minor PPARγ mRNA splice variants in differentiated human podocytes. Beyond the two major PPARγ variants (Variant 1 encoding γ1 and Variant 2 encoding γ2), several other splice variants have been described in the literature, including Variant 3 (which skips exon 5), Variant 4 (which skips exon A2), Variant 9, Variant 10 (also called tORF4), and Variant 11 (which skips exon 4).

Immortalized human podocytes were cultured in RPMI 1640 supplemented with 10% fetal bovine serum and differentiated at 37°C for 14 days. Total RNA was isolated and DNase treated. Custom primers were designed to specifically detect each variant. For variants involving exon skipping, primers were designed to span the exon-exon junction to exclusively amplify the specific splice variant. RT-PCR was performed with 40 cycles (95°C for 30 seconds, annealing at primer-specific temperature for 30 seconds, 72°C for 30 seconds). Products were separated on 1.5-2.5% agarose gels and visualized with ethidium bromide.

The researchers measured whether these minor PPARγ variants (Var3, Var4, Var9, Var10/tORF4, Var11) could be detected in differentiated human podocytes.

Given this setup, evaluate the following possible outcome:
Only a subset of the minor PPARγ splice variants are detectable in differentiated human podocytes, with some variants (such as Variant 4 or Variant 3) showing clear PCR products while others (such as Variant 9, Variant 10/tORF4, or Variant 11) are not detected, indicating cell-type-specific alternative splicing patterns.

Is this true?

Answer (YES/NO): NO